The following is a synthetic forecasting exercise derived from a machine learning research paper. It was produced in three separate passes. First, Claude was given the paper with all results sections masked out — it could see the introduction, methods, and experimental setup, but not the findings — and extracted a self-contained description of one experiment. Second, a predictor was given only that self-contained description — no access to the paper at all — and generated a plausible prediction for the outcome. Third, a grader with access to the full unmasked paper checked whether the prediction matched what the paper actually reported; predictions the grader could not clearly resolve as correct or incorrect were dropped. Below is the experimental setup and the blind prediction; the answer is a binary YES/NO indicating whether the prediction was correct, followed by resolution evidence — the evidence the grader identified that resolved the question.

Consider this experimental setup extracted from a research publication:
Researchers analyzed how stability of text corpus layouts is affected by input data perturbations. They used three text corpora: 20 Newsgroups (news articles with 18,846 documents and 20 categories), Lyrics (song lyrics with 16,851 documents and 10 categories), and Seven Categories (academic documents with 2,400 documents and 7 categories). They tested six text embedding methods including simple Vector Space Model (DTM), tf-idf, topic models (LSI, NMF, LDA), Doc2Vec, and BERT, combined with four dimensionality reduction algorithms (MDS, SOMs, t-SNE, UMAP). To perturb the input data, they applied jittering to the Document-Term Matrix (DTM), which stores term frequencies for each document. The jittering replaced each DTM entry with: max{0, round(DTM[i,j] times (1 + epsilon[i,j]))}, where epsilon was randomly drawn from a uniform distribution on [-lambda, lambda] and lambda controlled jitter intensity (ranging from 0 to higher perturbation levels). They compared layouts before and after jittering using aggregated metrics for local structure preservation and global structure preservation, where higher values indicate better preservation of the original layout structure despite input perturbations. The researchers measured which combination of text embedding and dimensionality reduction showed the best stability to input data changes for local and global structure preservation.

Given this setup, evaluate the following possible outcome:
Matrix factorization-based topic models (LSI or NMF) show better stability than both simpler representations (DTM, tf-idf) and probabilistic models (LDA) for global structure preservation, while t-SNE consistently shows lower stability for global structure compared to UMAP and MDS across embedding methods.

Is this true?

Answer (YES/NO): NO